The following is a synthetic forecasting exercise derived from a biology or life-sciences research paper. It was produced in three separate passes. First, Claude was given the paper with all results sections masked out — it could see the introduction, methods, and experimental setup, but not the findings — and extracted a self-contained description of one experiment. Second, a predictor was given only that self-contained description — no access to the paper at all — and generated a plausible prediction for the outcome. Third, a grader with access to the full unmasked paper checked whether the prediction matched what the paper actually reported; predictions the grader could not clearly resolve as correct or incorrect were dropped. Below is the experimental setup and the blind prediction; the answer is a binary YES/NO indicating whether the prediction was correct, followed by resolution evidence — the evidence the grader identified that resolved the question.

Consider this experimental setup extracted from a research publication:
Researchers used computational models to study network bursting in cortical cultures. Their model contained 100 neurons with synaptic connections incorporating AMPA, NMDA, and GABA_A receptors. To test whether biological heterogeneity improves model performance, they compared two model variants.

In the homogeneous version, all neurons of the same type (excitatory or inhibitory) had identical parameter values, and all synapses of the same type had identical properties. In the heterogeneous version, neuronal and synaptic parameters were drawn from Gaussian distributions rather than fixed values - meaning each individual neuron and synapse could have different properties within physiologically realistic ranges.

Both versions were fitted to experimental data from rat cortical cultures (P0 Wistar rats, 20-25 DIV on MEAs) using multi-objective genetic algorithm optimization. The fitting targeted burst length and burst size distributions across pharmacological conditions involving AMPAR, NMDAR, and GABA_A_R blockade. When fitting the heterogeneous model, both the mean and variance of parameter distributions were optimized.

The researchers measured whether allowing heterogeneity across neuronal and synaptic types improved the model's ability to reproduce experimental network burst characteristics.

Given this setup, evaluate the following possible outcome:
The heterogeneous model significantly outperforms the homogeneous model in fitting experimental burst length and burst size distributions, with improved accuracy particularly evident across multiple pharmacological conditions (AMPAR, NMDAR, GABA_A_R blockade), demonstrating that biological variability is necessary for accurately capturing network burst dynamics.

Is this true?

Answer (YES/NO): NO